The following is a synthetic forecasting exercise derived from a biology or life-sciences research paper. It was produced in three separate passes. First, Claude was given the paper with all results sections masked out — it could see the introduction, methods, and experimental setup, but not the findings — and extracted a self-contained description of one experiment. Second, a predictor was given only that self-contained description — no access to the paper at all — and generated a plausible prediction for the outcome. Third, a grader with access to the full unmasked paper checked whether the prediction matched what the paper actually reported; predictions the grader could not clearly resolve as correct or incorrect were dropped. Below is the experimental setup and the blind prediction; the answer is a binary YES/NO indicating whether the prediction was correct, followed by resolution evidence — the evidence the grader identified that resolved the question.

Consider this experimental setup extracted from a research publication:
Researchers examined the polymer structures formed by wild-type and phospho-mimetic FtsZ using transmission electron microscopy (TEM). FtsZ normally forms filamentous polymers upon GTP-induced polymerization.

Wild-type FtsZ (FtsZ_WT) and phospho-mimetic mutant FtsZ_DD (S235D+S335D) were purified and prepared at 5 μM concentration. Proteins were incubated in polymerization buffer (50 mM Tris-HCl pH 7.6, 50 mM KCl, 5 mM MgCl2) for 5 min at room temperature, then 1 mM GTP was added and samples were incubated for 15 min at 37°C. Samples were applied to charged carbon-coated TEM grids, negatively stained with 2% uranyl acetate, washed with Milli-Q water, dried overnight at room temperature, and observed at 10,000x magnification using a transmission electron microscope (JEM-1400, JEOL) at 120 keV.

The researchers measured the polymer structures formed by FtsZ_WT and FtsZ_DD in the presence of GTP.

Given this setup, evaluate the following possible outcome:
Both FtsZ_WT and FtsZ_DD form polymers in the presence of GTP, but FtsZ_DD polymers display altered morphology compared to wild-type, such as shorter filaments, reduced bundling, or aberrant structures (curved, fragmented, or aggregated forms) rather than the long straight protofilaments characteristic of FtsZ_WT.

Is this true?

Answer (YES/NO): NO